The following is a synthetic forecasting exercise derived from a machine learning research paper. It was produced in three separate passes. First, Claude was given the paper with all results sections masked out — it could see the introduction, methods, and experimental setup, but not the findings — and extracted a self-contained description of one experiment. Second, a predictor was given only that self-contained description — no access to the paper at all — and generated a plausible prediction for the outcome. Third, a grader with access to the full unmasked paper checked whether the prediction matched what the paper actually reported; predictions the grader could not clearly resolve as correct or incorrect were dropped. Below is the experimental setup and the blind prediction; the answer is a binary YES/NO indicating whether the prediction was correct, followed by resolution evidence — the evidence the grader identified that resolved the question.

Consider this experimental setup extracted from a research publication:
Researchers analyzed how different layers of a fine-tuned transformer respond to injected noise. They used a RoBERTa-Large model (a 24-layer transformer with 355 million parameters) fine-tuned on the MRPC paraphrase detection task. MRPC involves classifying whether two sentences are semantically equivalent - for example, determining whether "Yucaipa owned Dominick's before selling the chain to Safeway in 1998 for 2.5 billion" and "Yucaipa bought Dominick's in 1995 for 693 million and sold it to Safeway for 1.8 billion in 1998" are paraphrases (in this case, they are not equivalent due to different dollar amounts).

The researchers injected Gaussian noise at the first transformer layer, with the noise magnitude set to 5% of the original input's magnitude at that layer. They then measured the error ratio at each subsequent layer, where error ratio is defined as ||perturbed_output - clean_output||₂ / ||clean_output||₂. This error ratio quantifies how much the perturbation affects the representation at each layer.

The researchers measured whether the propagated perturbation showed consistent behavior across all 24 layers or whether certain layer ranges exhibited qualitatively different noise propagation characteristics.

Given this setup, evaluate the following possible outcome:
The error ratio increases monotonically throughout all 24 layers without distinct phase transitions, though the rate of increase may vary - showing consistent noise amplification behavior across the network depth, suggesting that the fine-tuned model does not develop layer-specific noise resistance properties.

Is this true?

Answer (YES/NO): NO